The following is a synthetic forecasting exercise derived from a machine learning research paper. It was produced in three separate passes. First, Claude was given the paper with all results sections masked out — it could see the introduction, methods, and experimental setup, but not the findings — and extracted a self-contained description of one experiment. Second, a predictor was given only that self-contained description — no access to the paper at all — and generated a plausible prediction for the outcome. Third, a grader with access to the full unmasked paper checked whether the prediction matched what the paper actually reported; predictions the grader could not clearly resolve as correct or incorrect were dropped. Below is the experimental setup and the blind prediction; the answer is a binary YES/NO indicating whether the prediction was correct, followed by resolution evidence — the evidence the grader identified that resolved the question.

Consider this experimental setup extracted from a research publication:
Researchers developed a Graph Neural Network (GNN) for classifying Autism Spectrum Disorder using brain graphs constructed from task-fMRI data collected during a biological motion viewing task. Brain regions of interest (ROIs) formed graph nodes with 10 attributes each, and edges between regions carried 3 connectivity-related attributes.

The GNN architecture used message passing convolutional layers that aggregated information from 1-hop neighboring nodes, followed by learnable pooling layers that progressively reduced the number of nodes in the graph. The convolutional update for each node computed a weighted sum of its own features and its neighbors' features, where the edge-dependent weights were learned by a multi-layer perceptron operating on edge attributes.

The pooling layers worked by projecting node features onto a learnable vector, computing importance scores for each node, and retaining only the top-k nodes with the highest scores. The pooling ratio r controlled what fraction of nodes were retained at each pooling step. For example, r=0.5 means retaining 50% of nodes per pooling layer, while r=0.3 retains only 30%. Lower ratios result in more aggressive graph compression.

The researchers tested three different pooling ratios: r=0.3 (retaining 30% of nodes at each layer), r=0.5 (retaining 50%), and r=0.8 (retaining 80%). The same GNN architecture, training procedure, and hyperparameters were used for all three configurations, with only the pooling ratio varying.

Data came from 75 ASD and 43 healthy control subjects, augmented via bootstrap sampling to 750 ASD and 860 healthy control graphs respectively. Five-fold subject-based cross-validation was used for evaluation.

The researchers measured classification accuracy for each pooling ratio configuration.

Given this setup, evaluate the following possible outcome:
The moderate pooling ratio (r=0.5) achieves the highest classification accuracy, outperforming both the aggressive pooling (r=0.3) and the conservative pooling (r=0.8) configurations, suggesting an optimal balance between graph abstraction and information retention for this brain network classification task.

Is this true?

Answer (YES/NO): YES